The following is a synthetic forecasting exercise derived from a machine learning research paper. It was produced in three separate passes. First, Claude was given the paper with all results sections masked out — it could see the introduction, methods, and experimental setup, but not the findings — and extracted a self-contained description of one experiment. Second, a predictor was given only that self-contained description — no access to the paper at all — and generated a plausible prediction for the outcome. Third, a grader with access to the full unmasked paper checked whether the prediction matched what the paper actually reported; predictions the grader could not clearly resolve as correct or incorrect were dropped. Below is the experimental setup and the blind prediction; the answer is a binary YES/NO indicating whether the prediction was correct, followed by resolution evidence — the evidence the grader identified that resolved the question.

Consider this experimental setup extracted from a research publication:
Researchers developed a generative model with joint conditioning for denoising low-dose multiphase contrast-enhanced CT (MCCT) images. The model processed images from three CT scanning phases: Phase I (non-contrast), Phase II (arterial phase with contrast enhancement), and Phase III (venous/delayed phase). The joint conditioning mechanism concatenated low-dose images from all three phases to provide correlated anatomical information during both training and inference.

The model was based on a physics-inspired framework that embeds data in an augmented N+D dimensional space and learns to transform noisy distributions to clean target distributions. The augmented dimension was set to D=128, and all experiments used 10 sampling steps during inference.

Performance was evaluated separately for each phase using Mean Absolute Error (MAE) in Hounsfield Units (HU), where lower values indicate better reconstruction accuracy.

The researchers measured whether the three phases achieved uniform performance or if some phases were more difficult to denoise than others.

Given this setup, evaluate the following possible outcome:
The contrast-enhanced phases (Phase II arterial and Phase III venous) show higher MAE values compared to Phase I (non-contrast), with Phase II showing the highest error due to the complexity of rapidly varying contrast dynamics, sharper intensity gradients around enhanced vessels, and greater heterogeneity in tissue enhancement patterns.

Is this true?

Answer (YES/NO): NO